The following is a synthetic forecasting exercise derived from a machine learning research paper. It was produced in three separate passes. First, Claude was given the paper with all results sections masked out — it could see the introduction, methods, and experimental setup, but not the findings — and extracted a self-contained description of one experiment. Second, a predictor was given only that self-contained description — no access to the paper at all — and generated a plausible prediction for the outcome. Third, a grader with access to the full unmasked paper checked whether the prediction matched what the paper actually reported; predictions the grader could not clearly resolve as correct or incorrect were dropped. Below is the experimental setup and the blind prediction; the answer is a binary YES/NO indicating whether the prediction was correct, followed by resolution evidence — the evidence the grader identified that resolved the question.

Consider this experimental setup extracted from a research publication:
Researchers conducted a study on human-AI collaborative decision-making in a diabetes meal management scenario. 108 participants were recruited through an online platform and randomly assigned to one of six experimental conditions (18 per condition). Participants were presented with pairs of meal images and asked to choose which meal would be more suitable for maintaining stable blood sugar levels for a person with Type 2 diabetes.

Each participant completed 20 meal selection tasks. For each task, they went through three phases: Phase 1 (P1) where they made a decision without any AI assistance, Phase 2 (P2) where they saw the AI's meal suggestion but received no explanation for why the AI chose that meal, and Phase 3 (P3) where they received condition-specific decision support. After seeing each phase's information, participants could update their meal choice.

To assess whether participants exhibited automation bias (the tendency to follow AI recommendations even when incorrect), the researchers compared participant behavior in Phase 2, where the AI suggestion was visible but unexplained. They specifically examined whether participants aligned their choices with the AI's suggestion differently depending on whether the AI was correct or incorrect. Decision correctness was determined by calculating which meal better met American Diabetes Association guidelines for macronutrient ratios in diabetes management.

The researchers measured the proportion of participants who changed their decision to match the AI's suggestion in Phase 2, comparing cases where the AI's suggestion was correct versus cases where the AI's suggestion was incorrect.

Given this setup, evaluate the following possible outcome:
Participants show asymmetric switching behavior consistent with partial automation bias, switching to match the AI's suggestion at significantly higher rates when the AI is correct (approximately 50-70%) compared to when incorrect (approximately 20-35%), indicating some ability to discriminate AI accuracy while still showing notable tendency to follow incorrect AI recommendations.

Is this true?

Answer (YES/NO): NO